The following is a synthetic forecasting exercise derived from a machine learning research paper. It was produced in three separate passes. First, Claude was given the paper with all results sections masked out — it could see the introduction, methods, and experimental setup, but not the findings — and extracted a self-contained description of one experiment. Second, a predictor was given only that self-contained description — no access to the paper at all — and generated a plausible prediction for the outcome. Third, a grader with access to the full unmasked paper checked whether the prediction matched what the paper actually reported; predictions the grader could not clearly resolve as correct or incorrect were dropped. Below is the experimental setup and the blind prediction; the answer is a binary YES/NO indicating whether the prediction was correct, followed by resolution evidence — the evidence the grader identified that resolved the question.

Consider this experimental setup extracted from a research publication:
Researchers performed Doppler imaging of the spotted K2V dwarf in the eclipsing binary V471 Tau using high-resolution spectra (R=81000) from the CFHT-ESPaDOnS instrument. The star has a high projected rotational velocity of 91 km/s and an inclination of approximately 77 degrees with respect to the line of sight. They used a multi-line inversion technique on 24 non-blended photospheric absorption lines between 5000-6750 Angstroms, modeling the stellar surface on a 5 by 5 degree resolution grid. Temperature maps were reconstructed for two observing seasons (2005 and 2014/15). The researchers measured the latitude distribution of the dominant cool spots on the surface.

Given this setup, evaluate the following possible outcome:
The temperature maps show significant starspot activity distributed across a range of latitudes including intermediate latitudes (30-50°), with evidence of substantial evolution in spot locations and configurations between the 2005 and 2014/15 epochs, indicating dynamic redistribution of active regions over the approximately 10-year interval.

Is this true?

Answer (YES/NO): NO